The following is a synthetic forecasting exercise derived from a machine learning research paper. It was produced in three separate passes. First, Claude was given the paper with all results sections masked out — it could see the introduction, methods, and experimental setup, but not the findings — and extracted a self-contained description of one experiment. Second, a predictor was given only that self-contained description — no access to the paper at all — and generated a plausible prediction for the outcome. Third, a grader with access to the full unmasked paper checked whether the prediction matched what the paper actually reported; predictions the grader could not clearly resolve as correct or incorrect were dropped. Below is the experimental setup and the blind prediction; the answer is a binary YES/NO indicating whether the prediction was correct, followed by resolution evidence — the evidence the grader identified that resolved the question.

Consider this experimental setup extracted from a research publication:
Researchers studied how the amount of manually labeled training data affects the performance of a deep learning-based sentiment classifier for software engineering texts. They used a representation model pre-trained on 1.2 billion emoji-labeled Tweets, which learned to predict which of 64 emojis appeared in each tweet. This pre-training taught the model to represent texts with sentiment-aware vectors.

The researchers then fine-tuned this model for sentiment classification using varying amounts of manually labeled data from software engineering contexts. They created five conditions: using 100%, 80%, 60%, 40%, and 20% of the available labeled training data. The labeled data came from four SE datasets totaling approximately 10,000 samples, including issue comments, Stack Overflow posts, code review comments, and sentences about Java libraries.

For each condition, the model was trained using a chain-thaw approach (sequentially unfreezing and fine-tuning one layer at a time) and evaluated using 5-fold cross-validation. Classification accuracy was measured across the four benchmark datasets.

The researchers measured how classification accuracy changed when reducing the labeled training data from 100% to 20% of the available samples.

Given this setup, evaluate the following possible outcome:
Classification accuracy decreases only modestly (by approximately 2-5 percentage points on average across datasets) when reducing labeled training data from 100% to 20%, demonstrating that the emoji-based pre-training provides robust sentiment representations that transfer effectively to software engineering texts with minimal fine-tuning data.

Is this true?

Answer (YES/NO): YES